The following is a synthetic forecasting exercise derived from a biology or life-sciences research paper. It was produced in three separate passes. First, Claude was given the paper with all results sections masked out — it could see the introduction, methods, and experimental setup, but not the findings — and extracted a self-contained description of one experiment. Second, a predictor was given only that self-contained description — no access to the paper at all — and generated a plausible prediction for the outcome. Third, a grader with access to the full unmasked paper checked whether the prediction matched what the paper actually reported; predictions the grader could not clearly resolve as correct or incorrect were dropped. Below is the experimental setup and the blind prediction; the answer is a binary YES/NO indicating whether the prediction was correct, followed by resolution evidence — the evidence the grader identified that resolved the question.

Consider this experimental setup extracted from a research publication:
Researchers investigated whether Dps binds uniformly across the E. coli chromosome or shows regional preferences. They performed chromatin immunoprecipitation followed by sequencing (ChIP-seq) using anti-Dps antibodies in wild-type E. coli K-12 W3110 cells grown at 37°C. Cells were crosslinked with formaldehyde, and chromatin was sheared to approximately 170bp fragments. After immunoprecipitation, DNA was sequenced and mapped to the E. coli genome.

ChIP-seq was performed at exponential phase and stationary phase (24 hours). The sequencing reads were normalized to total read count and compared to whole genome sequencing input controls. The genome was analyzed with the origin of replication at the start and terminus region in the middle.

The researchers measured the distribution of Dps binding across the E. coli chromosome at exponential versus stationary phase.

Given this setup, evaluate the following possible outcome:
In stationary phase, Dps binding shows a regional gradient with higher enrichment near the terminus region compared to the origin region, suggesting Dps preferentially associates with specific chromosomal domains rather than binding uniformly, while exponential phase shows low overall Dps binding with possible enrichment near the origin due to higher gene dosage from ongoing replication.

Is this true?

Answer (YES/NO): NO